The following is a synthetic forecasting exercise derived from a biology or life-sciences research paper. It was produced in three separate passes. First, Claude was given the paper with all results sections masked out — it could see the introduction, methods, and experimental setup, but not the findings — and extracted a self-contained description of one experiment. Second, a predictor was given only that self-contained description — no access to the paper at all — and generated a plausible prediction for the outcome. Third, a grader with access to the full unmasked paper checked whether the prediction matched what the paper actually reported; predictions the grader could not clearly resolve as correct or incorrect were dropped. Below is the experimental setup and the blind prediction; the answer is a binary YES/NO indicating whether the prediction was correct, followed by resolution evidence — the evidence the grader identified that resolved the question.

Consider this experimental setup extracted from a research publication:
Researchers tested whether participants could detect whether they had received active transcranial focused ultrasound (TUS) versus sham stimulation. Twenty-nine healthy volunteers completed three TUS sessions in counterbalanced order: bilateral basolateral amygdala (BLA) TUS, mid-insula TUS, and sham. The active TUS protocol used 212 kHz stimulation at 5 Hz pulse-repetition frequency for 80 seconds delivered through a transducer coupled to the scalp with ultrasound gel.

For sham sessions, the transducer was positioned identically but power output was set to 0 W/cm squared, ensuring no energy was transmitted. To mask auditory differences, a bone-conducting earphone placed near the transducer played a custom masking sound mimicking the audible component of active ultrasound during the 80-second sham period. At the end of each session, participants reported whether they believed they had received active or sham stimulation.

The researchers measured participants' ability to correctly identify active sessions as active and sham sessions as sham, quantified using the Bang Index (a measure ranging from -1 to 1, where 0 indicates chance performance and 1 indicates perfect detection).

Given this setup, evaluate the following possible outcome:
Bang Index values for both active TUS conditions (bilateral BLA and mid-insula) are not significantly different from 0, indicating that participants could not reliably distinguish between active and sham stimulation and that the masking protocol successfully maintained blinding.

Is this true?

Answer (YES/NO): NO